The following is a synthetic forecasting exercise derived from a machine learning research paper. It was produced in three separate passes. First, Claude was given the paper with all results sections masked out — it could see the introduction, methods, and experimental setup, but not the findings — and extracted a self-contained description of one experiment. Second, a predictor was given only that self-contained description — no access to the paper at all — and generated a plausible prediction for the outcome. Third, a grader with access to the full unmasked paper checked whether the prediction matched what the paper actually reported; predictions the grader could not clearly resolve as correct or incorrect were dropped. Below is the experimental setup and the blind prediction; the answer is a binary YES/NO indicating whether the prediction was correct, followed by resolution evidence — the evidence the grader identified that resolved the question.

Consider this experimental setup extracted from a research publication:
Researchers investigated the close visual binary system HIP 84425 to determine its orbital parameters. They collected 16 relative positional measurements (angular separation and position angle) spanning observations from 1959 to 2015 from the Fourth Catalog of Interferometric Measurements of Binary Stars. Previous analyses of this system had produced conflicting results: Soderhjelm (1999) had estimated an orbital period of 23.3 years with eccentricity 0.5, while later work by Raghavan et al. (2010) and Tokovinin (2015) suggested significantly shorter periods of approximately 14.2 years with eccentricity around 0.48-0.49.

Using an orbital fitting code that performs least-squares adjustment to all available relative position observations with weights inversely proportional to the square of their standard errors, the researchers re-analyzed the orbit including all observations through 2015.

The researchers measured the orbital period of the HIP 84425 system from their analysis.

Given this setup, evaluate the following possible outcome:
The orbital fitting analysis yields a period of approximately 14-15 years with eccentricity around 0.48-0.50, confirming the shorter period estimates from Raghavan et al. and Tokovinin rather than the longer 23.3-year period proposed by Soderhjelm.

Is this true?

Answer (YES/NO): NO